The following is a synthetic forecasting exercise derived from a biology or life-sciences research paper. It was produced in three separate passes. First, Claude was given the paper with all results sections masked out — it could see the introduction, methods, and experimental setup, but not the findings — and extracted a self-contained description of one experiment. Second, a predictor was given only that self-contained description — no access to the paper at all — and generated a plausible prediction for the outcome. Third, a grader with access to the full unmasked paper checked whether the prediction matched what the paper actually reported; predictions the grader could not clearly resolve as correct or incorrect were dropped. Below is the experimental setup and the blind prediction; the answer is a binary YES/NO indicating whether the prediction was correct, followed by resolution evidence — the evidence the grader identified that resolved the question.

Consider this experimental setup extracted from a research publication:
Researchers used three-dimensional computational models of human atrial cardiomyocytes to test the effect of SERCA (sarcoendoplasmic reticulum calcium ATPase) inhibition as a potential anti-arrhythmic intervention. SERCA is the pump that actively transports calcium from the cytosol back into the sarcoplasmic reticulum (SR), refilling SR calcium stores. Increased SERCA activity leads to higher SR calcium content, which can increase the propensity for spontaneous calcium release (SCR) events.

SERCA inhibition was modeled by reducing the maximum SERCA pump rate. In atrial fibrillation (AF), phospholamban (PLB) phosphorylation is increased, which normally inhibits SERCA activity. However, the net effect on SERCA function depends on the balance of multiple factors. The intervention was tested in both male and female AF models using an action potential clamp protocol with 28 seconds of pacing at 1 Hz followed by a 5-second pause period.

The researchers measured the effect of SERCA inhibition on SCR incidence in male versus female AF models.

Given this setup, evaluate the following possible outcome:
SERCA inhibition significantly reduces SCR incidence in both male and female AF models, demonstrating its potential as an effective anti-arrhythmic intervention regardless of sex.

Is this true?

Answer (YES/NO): YES